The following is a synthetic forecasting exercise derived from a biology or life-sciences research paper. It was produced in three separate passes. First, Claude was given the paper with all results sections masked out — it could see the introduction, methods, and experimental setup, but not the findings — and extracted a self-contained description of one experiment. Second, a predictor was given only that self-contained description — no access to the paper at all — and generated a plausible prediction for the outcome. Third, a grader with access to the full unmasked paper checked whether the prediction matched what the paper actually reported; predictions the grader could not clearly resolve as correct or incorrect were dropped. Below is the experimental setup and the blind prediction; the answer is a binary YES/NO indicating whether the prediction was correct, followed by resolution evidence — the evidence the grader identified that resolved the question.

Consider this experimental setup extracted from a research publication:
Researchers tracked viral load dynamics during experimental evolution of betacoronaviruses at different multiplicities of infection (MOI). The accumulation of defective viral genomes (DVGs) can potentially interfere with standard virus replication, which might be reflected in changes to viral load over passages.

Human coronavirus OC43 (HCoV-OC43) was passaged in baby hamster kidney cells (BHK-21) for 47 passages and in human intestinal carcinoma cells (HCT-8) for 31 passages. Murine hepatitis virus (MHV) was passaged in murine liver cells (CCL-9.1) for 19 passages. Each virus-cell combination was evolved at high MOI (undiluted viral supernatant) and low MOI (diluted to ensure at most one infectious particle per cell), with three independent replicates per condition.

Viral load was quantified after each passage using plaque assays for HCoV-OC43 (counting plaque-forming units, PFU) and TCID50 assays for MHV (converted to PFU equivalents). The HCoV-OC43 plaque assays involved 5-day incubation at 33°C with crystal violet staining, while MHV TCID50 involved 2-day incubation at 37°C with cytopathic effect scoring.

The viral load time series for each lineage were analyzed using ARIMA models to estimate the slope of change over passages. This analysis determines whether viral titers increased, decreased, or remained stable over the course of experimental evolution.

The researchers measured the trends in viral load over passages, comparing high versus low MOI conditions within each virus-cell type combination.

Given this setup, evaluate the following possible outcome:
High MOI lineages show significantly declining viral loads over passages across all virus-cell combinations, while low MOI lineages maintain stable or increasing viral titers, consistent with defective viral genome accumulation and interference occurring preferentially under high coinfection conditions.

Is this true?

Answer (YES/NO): NO